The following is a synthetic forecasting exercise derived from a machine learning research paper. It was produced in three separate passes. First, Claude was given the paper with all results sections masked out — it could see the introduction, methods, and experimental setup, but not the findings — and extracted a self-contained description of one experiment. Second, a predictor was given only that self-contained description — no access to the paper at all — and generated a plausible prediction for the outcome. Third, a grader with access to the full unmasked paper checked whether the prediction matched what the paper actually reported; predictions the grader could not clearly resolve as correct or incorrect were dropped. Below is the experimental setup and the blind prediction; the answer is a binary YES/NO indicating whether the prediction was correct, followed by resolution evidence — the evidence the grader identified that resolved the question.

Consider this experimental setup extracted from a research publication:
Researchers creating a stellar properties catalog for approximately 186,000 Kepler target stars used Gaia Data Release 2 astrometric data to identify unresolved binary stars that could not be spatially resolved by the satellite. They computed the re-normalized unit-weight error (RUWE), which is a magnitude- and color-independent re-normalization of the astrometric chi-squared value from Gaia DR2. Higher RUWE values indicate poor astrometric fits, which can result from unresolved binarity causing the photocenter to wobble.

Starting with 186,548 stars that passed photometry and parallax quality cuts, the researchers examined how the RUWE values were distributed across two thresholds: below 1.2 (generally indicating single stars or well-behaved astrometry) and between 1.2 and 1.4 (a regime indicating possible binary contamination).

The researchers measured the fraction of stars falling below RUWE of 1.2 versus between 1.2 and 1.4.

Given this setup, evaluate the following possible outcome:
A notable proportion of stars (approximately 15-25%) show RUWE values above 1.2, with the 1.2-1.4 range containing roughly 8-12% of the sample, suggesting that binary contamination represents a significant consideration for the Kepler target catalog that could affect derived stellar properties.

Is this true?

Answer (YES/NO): NO